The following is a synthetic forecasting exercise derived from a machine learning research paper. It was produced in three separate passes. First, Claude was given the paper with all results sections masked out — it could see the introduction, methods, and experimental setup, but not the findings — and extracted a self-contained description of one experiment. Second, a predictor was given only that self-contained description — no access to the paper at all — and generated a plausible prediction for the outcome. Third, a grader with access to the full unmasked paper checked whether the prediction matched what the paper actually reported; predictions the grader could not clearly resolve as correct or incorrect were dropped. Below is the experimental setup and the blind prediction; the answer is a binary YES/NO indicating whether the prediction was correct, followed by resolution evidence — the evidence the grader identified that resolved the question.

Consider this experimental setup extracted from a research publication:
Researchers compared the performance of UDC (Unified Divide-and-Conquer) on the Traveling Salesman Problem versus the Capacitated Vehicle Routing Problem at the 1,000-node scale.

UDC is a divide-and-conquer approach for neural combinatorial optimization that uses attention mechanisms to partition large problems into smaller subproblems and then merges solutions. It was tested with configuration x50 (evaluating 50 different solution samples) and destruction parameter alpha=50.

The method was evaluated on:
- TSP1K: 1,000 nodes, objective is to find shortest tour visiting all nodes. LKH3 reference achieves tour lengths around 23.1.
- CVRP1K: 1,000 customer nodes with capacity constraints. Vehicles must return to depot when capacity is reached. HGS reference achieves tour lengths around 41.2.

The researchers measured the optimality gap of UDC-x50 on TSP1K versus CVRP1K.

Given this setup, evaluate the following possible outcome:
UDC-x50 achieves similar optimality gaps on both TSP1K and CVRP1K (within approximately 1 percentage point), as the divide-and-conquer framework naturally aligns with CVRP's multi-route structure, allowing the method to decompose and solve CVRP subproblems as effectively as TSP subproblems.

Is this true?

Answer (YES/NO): NO